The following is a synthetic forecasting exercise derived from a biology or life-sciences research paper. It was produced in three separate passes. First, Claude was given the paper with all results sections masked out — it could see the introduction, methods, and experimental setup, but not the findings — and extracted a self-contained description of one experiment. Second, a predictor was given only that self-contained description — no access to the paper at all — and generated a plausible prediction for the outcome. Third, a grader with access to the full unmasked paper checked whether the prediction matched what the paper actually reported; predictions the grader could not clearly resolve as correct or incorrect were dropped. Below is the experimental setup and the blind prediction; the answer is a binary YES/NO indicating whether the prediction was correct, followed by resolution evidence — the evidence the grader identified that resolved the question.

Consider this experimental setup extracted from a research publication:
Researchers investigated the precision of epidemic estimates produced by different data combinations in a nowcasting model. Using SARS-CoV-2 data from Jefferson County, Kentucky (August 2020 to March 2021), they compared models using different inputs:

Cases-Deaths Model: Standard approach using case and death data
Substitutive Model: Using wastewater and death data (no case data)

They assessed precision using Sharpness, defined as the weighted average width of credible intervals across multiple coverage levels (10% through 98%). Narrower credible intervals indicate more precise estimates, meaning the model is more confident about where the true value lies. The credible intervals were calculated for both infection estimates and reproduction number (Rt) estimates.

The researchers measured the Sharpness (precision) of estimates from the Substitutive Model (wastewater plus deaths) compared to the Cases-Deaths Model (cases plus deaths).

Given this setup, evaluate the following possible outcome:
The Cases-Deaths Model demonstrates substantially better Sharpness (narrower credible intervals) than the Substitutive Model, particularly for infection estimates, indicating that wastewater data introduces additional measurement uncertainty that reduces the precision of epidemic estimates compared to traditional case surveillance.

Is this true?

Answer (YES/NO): NO